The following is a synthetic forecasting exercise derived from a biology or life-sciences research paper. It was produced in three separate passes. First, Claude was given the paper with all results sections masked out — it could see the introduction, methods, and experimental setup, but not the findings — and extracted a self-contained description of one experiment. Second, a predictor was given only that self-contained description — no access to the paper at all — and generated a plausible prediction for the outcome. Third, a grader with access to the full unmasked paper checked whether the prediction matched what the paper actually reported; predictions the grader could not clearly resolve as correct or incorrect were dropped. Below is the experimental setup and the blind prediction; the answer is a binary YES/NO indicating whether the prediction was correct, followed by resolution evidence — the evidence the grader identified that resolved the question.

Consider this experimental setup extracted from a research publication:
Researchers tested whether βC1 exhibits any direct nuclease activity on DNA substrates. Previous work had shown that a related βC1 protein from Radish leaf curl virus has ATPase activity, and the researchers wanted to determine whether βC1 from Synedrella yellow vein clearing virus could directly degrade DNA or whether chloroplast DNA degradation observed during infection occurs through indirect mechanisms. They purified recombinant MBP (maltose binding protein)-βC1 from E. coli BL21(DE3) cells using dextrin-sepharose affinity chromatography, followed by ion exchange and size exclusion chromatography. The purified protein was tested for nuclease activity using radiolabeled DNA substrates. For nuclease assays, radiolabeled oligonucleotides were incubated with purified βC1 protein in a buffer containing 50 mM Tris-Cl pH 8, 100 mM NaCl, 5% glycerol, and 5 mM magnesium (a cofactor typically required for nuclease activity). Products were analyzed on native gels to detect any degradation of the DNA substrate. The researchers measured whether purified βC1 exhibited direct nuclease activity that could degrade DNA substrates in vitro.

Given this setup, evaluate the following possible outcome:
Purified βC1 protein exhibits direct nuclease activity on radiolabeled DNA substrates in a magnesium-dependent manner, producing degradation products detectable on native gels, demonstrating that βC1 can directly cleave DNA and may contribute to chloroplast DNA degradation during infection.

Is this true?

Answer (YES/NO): YES